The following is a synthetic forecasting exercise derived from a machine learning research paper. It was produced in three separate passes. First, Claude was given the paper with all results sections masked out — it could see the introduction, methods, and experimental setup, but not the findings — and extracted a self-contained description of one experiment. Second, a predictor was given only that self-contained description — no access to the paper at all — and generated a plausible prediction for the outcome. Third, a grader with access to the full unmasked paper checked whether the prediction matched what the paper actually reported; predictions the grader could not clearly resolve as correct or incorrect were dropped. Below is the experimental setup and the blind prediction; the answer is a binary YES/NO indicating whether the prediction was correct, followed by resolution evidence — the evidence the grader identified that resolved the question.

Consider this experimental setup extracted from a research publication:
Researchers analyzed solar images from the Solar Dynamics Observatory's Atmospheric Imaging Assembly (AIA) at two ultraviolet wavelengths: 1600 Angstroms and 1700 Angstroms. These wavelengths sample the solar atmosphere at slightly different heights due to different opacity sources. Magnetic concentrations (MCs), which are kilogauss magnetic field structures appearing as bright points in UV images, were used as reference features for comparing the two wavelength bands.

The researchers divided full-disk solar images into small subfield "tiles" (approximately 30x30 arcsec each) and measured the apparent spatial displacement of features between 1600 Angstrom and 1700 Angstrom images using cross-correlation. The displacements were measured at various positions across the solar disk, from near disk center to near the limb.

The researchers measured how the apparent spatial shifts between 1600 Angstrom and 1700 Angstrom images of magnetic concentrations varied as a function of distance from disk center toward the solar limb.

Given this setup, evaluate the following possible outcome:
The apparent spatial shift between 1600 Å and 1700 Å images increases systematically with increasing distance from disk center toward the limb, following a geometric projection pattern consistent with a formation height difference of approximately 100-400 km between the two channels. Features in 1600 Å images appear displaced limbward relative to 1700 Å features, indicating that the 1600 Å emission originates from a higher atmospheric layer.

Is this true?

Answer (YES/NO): NO